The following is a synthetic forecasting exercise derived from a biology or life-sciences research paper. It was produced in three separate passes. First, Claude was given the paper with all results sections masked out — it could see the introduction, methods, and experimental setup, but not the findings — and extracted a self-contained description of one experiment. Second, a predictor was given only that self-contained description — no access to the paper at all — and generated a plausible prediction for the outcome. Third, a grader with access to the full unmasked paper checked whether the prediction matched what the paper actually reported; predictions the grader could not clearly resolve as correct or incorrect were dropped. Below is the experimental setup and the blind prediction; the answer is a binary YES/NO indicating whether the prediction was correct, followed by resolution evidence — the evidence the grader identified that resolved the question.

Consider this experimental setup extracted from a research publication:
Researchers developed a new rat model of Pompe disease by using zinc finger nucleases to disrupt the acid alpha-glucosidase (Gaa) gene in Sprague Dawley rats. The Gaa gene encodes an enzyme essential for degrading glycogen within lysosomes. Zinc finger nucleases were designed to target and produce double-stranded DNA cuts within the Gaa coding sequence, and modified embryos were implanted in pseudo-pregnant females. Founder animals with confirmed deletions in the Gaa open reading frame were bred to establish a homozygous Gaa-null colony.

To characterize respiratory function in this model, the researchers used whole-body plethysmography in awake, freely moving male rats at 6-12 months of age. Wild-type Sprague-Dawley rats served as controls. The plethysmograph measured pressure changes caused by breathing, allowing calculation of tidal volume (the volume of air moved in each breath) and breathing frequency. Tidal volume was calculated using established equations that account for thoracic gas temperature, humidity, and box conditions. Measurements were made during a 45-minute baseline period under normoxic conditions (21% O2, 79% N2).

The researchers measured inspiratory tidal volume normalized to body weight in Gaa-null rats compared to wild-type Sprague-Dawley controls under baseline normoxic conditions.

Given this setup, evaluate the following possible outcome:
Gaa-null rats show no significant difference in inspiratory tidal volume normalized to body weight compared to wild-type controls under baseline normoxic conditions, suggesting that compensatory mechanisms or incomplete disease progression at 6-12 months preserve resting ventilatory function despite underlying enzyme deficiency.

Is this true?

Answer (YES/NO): NO